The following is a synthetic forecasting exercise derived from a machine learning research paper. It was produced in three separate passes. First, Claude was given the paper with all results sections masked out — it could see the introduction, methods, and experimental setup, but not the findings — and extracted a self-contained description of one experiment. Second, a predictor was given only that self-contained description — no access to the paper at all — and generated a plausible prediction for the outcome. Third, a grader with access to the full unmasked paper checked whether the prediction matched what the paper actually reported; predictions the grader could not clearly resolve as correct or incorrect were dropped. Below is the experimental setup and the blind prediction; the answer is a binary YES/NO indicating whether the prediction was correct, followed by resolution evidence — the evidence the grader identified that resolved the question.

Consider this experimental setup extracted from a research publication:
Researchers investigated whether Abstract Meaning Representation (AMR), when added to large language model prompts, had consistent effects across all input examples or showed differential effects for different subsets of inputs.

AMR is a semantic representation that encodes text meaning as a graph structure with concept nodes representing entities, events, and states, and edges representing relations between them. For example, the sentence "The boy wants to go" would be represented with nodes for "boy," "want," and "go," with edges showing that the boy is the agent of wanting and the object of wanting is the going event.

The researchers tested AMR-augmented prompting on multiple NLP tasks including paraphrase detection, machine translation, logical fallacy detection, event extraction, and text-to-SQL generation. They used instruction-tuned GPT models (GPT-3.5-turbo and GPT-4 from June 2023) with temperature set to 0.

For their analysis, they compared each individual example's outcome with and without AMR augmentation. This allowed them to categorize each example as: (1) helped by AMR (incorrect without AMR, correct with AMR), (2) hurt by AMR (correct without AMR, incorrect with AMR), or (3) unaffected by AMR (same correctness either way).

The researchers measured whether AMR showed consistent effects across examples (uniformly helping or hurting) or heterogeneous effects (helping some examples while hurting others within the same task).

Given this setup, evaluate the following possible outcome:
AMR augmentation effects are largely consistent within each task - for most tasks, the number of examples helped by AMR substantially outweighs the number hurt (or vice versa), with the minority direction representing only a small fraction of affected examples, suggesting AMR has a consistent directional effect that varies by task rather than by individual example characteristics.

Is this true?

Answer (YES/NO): NO